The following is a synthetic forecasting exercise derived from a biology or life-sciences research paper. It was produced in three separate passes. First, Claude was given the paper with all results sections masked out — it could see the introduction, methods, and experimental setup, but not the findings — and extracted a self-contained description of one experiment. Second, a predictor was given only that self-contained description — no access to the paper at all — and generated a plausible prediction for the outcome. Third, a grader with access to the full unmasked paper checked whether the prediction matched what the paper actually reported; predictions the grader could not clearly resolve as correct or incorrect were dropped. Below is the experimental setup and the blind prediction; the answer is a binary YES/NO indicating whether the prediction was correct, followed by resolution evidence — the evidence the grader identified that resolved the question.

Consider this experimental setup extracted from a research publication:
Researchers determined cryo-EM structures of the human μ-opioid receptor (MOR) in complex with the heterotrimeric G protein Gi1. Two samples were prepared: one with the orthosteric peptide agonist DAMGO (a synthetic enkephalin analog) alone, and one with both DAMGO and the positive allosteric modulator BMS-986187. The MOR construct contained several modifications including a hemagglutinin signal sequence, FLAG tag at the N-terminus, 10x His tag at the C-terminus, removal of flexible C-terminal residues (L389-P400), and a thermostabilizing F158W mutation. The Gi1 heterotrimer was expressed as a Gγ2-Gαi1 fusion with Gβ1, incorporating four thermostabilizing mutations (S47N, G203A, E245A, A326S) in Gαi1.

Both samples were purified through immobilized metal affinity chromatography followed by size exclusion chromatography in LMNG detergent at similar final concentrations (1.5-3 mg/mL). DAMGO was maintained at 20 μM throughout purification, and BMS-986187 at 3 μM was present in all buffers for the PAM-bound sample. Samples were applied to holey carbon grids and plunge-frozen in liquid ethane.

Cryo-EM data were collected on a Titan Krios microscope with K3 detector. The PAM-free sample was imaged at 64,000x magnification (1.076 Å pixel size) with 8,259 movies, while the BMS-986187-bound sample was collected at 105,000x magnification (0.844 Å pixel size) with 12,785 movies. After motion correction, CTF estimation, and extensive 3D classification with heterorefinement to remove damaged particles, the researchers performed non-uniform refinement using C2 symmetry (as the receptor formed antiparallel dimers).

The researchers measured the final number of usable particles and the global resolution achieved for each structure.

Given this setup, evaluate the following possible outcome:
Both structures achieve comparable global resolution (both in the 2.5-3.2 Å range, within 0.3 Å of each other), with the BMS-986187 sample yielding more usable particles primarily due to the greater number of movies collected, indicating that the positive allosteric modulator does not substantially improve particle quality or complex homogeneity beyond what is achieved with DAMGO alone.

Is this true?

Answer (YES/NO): NO